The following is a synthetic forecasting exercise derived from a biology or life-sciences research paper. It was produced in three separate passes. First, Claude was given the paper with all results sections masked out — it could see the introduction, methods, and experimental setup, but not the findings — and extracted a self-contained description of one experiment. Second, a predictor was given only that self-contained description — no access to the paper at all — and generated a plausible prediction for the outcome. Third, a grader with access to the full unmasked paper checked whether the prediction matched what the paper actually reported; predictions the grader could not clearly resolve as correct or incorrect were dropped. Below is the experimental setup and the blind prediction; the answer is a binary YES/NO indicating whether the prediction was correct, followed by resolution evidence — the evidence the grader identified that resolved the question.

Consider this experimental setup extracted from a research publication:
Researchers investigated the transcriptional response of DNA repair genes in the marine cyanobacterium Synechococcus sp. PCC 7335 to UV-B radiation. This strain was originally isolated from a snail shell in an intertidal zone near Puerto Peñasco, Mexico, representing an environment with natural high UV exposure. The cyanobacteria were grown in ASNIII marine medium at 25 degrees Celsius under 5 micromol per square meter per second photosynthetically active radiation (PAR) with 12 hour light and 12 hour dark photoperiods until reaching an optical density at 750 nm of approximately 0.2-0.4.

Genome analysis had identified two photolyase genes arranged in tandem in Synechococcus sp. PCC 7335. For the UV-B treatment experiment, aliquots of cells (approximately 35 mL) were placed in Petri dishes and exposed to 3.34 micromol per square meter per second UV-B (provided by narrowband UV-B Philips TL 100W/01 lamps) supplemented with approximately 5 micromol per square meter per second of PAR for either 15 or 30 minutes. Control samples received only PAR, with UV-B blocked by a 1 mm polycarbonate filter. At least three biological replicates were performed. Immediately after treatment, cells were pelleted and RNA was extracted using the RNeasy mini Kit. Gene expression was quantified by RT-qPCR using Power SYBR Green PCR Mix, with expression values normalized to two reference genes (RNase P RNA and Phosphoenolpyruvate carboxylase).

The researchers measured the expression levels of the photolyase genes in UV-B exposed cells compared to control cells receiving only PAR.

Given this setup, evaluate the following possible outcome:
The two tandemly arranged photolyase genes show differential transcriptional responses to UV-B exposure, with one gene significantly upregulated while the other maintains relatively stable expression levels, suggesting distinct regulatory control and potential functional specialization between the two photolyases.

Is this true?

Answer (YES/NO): NO